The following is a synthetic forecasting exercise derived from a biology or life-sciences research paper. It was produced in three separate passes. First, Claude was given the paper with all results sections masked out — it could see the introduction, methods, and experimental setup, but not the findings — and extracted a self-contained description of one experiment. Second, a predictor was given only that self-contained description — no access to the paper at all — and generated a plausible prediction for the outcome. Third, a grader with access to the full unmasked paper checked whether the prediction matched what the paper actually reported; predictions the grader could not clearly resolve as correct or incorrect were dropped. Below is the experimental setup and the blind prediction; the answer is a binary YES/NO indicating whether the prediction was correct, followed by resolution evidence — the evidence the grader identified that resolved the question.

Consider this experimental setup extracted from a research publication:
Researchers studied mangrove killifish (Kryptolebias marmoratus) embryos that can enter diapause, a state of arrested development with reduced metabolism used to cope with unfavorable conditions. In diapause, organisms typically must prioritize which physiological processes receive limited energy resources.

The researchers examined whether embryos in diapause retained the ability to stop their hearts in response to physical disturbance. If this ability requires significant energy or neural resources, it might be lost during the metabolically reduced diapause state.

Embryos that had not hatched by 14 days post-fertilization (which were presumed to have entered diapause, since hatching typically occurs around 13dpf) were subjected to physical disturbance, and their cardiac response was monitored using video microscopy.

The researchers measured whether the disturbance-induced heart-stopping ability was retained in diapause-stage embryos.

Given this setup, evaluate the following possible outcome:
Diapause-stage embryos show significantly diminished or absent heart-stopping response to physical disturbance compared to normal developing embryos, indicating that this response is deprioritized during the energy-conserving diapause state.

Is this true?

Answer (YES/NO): NO